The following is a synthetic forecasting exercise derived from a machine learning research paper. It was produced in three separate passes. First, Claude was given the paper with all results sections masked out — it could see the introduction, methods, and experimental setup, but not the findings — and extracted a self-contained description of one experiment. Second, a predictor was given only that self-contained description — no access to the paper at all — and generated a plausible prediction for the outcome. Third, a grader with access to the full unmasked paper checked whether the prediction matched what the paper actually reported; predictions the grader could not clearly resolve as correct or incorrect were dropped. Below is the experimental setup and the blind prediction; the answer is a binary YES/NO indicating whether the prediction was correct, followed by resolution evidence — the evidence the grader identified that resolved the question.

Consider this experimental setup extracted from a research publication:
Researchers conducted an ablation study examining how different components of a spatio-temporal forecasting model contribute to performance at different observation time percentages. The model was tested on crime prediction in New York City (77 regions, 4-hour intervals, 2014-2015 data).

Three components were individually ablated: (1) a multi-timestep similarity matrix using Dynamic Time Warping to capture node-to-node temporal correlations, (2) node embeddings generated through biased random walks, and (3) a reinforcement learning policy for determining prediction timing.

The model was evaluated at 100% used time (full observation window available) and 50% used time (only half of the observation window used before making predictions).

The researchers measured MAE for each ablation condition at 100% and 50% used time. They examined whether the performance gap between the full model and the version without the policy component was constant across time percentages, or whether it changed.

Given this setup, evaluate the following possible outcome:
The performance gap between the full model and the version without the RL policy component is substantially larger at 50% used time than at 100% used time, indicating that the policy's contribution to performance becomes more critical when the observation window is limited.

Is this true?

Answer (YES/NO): YES